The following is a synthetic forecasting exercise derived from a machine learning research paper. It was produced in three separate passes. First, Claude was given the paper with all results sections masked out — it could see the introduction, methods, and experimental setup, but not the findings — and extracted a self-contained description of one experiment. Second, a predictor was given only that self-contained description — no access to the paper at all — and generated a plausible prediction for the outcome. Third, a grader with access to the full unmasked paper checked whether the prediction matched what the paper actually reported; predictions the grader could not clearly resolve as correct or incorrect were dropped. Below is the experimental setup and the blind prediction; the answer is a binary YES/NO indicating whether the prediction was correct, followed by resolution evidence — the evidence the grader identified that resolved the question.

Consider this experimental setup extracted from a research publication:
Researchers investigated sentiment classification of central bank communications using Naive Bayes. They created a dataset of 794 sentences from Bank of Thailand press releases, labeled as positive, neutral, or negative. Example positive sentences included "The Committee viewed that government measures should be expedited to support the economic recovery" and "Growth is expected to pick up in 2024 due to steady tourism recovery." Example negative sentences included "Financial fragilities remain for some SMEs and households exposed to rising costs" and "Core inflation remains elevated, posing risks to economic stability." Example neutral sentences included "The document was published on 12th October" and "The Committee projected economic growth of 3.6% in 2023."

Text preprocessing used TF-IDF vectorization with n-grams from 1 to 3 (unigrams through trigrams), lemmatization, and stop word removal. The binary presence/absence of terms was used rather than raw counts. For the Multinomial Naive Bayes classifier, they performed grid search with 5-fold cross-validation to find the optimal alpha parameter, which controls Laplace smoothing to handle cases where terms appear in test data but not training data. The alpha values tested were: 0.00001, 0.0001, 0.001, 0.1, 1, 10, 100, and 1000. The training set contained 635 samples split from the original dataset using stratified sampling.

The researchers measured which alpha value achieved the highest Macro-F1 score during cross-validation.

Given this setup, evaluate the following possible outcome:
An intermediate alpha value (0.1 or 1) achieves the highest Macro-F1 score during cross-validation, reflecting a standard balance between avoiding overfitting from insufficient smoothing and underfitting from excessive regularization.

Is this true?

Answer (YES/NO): YES